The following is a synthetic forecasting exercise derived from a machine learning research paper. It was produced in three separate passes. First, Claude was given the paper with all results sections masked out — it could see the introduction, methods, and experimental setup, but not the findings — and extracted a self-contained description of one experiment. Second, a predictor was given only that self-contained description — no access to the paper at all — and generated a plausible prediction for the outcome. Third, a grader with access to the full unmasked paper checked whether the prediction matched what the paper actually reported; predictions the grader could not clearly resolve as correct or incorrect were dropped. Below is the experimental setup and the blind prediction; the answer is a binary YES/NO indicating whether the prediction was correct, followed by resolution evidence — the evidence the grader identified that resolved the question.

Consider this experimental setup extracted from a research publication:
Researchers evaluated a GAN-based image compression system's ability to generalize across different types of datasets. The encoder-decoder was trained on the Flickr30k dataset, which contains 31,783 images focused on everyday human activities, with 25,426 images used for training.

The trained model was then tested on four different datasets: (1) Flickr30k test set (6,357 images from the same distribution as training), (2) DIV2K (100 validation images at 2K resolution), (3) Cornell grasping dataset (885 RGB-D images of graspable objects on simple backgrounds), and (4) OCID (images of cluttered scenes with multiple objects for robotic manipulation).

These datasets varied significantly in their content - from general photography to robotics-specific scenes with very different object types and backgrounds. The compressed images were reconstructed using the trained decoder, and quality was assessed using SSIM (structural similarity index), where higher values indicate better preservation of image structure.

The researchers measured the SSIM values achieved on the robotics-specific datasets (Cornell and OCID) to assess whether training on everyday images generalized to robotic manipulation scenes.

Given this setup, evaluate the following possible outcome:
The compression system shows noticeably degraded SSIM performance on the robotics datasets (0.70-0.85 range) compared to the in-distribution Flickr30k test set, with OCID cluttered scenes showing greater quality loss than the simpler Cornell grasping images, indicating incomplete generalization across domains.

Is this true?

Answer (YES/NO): NO